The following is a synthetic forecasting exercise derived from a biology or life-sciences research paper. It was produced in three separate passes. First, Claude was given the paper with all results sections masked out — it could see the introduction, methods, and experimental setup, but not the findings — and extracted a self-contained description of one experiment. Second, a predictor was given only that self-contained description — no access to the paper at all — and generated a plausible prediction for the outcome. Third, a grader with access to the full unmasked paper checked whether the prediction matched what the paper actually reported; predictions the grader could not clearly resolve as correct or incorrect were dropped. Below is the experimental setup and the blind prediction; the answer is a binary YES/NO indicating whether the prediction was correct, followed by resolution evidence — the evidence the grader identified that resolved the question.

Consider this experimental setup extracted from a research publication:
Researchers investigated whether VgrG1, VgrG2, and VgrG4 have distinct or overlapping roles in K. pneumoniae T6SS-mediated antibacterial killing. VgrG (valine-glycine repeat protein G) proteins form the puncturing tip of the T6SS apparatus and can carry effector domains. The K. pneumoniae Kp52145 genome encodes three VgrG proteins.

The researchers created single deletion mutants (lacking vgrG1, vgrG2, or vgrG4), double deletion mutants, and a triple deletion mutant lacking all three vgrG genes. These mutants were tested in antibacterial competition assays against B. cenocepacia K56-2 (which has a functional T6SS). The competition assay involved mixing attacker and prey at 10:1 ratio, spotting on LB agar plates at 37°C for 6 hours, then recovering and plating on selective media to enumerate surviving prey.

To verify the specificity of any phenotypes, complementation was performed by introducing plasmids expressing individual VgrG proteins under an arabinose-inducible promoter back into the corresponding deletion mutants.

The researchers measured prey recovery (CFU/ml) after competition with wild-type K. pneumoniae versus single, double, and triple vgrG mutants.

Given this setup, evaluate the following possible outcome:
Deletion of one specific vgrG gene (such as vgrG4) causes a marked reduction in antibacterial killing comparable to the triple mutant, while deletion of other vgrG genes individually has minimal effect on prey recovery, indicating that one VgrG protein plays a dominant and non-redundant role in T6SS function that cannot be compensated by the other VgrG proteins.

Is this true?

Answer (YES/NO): NO